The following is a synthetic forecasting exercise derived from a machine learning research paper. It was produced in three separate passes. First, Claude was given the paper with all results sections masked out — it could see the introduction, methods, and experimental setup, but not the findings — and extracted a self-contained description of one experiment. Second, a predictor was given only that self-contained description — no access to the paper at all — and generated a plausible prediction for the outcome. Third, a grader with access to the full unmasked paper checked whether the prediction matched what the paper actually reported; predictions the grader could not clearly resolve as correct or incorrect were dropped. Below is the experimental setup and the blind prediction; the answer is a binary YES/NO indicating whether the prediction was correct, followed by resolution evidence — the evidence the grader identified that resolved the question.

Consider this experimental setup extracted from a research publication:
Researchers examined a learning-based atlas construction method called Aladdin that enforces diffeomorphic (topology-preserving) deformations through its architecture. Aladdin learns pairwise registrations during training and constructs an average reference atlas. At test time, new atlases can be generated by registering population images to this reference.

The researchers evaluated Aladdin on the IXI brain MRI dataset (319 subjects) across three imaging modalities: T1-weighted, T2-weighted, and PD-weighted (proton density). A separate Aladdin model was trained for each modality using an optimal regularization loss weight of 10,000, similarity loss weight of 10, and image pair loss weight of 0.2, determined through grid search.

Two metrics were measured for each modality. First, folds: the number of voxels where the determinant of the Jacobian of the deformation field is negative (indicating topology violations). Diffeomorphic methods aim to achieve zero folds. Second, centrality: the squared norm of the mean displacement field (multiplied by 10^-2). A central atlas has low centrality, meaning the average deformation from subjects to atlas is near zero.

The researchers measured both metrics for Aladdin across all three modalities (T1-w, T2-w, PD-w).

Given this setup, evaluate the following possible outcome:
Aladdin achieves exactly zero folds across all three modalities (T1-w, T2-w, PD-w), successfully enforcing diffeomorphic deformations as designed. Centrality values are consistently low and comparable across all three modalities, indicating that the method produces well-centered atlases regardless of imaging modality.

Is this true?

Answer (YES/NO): NO